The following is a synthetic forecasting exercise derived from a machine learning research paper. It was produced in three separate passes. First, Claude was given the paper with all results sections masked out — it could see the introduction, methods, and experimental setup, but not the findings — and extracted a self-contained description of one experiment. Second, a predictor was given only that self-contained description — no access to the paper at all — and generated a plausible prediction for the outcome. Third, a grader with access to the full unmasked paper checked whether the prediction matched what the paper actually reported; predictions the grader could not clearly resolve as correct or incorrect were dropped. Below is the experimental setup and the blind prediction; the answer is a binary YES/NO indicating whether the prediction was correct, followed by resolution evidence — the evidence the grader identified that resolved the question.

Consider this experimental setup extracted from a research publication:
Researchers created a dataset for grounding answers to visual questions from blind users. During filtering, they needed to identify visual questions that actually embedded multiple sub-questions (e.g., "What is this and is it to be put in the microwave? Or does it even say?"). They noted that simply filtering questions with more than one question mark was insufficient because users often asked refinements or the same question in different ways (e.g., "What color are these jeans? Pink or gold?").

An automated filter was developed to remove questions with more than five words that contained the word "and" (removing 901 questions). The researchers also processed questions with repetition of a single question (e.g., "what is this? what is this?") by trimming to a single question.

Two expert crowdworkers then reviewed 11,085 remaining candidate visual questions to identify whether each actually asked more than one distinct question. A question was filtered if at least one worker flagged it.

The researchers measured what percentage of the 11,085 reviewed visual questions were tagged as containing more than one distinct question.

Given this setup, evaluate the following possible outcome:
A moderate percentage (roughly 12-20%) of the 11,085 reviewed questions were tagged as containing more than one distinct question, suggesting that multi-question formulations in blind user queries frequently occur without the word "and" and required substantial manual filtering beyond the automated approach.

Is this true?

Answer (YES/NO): NO